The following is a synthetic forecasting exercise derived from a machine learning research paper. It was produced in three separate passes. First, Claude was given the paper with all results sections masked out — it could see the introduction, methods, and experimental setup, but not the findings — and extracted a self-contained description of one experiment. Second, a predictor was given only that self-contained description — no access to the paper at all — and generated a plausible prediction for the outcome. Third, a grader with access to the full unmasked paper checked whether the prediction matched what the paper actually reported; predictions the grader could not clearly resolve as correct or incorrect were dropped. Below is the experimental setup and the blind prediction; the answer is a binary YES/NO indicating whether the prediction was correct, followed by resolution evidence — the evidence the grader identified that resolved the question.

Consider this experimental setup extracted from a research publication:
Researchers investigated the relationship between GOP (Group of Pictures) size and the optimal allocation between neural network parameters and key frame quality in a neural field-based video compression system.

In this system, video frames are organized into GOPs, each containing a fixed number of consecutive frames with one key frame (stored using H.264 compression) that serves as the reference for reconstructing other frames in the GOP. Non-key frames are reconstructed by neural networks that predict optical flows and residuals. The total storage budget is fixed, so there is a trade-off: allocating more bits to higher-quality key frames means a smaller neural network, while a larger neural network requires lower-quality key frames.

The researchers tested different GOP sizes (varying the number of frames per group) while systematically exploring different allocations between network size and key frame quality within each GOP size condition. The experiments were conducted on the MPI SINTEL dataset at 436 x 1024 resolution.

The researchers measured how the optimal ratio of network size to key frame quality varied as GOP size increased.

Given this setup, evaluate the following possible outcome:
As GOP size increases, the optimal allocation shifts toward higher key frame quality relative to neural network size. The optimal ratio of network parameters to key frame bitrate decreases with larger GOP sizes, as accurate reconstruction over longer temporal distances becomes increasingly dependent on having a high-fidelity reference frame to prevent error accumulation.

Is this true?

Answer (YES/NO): NO